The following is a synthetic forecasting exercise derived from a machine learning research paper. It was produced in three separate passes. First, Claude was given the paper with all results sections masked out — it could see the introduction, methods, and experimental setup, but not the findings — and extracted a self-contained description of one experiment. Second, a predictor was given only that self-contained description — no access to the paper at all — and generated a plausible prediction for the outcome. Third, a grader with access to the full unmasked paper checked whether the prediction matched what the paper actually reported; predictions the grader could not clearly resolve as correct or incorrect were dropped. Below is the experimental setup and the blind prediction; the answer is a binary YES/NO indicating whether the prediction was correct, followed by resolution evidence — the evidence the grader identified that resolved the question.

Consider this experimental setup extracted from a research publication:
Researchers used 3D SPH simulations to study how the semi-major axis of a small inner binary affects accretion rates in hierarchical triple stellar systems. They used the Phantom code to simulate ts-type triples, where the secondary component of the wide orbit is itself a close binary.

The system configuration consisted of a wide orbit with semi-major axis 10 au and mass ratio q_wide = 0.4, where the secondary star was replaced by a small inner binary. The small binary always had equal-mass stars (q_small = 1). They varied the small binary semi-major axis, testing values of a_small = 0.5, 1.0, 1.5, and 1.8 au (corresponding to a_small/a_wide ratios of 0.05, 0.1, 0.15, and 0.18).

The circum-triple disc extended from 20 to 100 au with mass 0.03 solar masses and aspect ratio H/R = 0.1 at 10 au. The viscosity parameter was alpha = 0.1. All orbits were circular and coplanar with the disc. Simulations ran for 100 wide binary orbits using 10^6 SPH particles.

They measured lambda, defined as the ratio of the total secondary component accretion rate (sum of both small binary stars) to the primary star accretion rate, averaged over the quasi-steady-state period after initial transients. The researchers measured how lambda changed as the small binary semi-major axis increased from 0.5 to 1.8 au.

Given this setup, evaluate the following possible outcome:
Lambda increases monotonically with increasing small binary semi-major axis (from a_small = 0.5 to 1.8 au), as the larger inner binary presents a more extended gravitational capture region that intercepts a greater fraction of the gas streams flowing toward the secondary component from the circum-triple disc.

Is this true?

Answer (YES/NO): NO